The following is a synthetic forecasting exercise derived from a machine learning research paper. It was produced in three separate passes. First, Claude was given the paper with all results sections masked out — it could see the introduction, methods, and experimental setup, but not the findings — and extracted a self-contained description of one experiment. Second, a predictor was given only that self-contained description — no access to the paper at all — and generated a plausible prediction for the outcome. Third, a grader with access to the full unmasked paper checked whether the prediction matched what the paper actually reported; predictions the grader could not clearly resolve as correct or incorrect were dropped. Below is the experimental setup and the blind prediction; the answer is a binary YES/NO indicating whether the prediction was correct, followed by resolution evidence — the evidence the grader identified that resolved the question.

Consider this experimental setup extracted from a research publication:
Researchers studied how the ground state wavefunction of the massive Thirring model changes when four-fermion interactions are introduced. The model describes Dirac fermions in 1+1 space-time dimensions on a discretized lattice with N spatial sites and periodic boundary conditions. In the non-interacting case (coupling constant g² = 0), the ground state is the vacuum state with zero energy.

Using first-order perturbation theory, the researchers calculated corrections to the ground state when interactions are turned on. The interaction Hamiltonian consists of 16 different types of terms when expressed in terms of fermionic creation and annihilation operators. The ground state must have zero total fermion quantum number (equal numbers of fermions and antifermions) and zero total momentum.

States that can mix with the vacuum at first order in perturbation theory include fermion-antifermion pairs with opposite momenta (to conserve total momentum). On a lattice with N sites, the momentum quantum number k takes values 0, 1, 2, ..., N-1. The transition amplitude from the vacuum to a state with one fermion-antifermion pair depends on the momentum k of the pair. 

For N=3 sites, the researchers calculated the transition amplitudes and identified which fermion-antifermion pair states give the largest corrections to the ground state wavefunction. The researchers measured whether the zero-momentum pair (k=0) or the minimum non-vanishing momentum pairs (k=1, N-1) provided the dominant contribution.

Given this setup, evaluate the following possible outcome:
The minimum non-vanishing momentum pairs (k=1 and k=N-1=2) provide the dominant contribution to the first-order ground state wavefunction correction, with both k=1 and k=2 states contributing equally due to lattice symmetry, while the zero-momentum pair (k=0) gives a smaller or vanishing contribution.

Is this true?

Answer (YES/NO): YES